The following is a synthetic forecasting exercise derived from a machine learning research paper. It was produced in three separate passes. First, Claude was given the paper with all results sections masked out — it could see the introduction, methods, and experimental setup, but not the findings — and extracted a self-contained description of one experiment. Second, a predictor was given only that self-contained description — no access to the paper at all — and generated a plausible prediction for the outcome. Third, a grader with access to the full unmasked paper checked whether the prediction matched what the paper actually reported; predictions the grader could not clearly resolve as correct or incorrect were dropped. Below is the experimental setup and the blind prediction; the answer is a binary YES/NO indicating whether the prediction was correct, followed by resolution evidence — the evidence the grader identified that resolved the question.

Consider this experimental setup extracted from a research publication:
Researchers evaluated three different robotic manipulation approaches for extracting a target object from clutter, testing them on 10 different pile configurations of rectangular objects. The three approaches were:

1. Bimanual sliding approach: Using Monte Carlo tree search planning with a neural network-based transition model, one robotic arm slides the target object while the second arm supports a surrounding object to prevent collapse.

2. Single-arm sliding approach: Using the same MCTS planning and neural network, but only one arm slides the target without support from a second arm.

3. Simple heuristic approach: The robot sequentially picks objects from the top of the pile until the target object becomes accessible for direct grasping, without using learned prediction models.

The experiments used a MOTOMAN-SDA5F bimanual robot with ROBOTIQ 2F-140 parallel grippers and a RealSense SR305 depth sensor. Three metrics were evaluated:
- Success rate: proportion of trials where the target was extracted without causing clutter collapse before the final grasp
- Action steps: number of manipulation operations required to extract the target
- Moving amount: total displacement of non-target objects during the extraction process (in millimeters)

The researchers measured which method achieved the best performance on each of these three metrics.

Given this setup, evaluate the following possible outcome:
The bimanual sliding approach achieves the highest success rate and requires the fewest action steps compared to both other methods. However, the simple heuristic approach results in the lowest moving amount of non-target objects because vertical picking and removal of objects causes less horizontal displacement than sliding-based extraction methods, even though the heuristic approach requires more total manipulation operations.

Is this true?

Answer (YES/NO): NO